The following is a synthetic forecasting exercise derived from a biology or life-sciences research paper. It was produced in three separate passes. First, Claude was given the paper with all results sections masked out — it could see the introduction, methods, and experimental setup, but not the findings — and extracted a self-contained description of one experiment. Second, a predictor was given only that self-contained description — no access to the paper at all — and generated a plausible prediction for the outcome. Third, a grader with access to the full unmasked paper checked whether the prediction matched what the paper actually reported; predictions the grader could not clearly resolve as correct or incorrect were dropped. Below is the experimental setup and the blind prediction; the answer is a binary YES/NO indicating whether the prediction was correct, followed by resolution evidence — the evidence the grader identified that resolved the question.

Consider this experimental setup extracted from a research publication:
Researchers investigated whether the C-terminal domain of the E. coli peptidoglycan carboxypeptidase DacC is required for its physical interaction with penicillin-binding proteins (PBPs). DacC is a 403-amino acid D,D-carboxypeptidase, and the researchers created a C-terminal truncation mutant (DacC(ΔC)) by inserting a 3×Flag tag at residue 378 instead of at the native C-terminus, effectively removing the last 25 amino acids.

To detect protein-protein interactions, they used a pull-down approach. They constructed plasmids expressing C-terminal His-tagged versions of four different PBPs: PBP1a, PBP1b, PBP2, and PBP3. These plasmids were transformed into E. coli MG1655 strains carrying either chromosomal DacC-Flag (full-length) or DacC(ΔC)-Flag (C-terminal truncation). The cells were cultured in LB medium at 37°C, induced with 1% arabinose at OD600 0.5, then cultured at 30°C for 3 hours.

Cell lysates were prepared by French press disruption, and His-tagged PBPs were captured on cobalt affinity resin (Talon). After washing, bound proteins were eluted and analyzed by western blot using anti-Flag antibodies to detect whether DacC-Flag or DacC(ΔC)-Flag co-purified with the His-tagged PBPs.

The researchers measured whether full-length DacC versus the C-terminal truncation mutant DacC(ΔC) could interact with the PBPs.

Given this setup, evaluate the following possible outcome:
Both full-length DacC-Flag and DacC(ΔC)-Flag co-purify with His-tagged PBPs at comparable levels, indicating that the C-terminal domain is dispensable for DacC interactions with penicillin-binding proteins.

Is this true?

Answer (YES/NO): NO